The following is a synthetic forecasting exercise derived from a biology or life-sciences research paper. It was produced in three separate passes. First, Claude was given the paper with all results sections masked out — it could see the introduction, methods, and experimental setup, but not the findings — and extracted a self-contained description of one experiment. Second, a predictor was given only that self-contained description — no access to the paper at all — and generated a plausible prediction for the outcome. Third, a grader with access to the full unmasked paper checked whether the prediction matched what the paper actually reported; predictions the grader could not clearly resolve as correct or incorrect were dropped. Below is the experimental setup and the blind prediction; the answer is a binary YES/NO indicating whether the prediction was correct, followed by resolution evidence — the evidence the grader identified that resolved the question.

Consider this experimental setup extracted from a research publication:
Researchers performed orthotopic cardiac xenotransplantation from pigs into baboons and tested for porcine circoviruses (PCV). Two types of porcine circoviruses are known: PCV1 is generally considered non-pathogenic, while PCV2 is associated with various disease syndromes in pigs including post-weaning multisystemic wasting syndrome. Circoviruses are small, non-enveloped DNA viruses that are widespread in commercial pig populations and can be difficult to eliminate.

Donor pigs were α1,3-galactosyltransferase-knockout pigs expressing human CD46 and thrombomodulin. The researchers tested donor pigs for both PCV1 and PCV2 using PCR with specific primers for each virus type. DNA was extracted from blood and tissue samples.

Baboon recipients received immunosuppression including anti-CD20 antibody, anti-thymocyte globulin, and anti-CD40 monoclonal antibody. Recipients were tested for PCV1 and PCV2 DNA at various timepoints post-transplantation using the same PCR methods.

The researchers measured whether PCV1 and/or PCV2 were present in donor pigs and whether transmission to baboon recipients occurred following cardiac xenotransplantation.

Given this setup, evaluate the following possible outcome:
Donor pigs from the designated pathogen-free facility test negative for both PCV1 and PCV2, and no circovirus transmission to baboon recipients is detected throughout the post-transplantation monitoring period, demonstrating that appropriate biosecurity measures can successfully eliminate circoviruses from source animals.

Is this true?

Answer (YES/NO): YES